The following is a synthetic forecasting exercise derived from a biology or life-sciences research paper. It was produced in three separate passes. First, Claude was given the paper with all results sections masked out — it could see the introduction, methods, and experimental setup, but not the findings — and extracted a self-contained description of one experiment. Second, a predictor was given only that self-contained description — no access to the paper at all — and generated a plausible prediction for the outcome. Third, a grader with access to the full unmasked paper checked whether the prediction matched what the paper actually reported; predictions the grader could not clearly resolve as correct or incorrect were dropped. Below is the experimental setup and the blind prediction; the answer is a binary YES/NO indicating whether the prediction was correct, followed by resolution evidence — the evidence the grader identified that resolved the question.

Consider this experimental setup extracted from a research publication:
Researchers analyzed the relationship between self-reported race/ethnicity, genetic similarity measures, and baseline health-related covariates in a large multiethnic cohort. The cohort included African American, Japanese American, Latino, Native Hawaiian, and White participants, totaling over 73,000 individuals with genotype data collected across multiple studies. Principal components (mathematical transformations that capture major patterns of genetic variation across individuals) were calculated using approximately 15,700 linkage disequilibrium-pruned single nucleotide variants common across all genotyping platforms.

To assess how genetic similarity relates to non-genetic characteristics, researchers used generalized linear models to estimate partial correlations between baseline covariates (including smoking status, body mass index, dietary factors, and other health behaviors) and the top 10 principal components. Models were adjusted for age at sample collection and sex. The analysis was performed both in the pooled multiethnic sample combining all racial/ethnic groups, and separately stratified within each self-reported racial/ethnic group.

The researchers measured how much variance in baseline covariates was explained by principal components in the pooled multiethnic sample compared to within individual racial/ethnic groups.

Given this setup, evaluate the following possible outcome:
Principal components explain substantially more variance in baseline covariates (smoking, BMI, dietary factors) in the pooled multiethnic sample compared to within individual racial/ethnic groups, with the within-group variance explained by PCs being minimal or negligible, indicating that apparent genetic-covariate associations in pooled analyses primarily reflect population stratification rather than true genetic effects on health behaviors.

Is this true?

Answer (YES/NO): NO